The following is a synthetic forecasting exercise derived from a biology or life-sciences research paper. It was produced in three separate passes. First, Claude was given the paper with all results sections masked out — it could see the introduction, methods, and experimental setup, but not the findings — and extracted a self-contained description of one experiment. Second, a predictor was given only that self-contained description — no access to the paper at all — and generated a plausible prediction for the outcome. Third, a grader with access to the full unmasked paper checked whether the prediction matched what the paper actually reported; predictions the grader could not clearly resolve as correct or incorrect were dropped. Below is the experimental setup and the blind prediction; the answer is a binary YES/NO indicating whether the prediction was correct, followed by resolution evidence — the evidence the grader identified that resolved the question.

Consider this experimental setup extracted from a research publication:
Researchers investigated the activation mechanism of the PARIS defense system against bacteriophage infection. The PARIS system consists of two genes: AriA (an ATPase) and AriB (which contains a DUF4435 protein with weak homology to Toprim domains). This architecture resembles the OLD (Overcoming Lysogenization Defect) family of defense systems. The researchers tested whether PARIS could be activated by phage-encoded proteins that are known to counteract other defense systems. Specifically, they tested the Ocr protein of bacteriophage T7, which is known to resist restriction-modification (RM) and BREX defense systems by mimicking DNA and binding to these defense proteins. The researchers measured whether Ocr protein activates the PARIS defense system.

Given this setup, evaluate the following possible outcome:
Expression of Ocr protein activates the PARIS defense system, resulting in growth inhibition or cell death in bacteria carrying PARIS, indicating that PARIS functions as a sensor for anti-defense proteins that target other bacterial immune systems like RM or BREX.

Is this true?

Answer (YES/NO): NO